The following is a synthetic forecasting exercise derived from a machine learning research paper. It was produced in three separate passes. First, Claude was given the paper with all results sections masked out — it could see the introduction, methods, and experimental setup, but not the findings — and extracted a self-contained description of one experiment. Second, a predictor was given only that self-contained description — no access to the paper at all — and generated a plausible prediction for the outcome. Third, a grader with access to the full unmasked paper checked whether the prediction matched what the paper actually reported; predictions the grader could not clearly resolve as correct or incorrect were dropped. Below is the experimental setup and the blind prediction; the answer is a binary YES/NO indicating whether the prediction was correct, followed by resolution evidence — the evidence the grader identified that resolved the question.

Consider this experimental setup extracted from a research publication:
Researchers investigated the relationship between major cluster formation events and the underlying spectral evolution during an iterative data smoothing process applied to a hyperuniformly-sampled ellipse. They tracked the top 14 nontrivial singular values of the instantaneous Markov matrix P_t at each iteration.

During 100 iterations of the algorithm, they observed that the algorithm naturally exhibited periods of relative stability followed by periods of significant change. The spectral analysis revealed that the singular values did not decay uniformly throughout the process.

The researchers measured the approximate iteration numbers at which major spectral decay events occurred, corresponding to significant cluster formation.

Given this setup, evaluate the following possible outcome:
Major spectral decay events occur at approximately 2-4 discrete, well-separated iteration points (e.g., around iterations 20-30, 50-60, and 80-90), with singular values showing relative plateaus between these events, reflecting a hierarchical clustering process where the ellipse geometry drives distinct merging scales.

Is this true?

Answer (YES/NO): YES